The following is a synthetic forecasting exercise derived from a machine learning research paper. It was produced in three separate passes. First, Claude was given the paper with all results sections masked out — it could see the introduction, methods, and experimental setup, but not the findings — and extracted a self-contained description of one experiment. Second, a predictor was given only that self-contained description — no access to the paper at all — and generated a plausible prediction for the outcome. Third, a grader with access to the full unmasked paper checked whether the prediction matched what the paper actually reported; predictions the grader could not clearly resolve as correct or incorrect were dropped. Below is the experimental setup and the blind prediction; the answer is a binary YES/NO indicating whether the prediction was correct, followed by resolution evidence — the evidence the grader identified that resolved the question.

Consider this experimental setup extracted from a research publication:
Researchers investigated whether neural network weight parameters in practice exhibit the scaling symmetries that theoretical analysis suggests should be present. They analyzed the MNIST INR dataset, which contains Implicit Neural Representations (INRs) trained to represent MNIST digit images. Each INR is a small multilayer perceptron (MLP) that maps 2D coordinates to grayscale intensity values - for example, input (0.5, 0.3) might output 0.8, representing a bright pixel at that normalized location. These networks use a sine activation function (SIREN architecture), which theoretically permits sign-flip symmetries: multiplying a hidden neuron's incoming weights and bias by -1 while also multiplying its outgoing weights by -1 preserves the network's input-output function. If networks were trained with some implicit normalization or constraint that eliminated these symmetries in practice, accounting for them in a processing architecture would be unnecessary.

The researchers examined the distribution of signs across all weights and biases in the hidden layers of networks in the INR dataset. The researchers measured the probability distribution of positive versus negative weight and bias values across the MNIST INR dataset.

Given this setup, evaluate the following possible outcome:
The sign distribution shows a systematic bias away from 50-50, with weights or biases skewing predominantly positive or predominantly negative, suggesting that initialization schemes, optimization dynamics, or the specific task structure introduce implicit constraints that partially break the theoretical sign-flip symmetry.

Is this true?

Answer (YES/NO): NO